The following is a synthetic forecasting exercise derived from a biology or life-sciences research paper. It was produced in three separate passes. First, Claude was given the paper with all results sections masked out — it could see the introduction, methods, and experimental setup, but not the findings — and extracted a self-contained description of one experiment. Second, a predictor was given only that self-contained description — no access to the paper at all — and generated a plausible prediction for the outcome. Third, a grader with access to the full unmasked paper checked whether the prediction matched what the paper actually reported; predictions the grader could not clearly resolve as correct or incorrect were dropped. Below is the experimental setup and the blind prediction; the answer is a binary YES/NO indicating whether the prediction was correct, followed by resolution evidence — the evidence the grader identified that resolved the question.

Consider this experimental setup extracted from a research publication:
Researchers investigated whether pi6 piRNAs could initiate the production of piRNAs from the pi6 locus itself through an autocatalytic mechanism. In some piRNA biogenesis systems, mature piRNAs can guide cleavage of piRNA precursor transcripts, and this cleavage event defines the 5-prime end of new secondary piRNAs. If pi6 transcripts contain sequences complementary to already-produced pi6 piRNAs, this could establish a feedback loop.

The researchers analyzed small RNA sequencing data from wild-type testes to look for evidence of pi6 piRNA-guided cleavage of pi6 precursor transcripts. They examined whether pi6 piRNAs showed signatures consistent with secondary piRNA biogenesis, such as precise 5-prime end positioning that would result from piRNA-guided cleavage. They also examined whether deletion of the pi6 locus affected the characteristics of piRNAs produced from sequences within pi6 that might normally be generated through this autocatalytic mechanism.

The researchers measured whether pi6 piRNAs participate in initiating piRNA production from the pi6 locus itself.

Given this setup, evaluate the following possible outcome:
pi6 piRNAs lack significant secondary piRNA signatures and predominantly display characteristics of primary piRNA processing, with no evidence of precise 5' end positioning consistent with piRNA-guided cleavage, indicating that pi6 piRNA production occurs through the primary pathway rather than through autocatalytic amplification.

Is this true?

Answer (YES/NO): NO